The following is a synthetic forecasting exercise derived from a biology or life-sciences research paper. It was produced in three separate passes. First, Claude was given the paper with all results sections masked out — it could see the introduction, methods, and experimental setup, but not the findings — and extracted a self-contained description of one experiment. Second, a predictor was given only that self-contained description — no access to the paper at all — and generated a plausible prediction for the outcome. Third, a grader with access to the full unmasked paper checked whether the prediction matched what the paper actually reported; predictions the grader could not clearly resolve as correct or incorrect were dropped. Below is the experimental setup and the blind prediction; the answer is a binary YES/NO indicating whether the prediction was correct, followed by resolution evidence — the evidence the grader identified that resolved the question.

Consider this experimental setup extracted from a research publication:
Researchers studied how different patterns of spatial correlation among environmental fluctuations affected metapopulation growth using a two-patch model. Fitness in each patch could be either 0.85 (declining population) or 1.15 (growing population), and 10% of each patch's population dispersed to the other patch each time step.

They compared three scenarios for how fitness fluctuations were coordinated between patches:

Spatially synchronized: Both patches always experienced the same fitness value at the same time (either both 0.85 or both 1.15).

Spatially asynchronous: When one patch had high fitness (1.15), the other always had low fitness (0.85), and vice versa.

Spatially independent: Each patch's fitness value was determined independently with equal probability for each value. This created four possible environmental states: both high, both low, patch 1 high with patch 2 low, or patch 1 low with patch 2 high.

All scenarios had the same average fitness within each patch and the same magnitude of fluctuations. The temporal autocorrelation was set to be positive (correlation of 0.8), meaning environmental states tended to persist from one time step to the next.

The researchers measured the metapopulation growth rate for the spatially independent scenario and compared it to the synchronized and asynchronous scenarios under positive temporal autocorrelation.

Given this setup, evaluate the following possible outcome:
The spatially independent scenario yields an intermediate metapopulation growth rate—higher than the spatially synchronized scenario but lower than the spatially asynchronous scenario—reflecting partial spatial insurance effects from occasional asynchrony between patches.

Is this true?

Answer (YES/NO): YES